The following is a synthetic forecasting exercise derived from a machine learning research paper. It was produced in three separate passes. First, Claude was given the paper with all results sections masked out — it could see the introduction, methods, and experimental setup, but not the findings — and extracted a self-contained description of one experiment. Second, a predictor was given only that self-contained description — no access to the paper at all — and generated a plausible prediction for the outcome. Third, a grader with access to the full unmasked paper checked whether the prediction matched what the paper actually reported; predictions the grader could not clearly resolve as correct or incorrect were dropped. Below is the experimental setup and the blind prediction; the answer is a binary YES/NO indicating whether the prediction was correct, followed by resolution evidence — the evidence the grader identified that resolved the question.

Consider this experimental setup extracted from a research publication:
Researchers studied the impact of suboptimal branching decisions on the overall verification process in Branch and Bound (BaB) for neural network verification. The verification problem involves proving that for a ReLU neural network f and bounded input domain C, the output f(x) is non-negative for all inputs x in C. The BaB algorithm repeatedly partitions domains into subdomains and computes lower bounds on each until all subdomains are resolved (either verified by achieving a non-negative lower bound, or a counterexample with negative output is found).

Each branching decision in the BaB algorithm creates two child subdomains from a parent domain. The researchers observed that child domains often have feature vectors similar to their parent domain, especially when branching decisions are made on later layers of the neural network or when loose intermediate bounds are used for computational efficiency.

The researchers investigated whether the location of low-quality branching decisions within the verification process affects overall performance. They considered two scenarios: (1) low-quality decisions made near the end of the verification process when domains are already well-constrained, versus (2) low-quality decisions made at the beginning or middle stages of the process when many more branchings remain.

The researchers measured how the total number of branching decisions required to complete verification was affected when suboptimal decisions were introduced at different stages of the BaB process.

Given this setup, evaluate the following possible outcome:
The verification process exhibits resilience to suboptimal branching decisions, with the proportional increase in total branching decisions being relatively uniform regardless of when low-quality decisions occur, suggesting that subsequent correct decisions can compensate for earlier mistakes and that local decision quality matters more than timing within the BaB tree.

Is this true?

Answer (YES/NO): NO